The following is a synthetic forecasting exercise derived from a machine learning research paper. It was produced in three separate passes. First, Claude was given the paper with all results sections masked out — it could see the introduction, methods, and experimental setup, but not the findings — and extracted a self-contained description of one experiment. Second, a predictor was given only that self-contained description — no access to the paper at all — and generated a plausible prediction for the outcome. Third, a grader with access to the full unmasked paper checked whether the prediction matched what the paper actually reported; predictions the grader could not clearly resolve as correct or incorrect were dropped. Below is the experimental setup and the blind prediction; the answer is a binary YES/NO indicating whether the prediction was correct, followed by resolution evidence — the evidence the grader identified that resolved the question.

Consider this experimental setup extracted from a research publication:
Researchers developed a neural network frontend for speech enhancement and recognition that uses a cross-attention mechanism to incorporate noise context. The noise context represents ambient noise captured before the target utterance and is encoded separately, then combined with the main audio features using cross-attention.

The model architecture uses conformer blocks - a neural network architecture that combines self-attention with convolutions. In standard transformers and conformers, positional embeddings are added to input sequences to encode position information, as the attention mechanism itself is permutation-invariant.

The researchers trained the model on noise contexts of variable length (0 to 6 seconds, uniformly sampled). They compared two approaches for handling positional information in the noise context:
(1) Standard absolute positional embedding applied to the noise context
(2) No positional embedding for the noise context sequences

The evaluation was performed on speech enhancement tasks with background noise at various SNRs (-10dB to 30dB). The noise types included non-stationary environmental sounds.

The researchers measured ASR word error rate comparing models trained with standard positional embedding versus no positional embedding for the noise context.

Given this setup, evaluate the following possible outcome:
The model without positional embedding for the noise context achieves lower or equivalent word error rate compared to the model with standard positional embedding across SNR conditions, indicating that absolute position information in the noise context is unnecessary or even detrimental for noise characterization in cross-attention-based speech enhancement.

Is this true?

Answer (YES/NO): YES